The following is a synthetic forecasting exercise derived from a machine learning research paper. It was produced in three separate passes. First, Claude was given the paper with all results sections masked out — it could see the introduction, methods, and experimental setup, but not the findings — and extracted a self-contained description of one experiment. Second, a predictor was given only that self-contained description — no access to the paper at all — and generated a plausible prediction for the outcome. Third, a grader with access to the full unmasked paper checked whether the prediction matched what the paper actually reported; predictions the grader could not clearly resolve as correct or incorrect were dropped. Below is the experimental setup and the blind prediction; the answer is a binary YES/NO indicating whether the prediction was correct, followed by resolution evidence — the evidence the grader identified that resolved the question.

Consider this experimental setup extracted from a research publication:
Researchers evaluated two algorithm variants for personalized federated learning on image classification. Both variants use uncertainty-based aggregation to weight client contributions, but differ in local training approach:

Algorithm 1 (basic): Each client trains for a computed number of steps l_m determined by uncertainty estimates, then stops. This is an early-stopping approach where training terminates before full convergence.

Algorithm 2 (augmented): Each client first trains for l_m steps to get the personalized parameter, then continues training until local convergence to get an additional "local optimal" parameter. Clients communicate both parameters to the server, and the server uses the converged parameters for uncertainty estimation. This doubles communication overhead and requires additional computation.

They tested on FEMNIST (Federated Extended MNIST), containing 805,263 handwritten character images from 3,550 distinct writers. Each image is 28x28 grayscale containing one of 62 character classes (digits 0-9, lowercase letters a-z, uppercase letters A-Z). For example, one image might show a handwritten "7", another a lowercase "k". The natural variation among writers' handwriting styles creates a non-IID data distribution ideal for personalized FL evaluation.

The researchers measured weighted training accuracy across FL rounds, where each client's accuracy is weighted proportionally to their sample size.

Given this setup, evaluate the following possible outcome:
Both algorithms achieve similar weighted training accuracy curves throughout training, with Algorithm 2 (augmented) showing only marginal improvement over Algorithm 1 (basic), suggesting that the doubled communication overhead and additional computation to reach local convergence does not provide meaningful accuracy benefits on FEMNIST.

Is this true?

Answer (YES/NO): YES